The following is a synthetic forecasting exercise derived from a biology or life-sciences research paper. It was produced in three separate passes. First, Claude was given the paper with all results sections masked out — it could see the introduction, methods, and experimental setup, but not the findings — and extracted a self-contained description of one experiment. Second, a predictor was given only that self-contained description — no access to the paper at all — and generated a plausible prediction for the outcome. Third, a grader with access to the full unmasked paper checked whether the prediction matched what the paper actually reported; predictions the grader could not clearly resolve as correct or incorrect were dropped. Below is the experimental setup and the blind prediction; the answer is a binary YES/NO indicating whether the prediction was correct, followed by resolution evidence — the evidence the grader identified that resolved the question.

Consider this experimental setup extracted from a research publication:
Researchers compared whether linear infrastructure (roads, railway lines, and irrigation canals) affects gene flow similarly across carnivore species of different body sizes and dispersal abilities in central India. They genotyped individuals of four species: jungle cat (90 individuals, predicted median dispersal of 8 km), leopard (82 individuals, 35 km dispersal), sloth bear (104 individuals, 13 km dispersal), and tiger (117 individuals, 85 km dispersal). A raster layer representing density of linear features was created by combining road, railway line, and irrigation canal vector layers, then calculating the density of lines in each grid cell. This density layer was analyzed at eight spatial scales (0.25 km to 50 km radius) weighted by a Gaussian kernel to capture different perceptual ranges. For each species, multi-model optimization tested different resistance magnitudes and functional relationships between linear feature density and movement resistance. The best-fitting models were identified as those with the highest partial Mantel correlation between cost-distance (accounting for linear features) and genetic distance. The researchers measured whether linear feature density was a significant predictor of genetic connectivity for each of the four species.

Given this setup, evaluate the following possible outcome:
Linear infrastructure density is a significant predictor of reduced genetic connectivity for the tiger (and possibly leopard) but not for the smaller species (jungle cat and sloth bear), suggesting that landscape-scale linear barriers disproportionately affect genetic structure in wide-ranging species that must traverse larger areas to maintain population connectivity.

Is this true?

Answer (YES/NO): NO